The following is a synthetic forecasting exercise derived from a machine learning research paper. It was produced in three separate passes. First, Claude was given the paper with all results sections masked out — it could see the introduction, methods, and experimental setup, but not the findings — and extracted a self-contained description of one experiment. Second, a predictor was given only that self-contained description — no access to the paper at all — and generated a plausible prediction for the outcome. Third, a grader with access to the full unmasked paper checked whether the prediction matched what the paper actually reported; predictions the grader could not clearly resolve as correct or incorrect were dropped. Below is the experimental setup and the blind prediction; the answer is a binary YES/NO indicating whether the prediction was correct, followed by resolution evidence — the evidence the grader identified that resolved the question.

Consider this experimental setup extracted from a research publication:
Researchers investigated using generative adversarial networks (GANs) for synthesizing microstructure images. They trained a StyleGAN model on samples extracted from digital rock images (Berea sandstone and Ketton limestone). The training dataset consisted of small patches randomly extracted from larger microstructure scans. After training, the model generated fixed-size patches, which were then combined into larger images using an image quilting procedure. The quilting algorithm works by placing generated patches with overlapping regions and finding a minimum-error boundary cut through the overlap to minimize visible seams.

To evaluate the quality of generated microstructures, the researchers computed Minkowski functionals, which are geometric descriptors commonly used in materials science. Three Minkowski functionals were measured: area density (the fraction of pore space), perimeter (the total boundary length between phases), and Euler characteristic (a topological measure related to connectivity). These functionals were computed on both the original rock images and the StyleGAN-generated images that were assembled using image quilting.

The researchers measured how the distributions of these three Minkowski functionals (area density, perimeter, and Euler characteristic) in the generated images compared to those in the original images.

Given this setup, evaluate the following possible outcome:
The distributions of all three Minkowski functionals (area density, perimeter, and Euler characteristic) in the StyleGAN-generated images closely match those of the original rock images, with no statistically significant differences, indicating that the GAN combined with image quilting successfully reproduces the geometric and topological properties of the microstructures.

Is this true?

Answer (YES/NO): NO